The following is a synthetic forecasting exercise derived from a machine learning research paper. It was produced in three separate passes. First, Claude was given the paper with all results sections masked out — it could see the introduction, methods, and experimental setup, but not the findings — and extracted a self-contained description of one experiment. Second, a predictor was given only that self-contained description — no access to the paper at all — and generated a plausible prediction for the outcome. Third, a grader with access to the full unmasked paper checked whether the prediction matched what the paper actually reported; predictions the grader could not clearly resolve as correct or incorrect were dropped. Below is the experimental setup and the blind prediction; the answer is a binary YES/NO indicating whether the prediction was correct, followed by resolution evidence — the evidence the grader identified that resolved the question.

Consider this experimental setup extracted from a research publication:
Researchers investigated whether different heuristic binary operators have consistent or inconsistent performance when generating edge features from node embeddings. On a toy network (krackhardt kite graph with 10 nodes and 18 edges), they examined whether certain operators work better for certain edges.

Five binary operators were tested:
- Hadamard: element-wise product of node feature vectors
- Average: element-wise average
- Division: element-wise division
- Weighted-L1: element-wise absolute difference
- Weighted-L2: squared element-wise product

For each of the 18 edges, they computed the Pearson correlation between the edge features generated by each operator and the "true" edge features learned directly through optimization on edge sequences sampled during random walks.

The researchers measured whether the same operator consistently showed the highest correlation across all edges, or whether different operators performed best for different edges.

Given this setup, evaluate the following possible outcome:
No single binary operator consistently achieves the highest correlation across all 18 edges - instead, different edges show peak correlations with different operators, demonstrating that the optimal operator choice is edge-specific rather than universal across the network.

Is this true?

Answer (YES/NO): YES